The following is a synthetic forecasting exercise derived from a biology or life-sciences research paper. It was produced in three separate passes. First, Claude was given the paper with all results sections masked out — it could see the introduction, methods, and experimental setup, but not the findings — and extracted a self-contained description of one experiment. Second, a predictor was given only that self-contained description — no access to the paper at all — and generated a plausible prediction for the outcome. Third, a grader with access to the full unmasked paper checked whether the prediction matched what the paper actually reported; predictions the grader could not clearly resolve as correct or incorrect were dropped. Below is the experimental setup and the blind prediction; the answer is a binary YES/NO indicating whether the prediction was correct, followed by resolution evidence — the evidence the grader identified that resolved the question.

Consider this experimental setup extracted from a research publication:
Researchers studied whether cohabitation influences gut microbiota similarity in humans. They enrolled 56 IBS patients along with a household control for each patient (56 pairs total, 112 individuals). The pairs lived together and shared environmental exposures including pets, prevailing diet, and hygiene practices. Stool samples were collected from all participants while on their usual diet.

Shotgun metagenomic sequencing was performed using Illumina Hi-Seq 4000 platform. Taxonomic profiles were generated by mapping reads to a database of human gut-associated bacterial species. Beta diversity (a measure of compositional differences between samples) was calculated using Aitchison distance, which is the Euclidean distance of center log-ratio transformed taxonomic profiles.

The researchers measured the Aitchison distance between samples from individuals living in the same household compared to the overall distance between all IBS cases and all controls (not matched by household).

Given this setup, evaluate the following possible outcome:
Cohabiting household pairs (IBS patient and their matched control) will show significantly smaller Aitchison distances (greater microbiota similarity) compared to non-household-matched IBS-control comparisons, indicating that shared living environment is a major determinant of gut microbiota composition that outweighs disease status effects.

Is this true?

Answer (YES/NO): NO